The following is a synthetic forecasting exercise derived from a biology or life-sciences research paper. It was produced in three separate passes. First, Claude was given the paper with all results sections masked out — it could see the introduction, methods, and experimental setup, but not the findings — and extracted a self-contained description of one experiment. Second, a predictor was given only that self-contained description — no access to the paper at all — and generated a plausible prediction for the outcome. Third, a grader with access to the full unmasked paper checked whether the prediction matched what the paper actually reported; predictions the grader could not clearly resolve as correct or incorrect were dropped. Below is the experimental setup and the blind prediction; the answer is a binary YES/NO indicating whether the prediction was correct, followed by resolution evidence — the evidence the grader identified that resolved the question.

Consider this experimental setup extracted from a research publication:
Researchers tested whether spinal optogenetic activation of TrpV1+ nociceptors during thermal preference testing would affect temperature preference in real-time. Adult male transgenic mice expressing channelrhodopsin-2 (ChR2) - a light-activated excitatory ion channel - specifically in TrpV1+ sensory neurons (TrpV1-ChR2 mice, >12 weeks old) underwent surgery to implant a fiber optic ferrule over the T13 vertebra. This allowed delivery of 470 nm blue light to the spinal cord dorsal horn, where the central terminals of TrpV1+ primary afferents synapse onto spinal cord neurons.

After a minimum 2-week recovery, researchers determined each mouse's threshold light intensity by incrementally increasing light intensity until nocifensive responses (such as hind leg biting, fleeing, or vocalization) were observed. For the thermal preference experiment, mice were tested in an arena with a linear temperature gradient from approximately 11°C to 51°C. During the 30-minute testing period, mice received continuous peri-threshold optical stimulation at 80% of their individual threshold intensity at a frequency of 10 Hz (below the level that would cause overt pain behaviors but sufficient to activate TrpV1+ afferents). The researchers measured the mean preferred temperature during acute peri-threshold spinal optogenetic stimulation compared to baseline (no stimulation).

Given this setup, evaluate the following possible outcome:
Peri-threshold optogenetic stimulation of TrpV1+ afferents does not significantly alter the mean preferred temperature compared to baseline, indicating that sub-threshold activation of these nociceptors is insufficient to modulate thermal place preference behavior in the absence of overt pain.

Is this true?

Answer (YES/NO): YES